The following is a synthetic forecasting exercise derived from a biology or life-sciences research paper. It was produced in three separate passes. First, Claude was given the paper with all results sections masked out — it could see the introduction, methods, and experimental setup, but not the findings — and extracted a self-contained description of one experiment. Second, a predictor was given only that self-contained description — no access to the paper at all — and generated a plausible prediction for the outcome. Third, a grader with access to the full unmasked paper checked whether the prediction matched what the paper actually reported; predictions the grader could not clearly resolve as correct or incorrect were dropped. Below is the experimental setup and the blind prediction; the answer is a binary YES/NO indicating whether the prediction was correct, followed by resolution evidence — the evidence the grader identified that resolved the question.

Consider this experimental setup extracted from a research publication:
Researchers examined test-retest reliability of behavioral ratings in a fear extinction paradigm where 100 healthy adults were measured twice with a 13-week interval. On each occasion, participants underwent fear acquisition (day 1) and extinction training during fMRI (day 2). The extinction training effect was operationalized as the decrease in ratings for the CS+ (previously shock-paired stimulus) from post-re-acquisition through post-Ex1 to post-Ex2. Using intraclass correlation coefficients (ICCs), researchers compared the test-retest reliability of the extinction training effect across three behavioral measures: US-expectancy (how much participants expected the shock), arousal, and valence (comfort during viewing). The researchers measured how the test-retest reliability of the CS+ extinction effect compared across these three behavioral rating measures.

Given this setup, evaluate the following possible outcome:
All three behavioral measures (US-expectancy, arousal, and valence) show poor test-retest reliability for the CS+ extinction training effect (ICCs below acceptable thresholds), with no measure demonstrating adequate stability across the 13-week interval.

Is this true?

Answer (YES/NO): NO